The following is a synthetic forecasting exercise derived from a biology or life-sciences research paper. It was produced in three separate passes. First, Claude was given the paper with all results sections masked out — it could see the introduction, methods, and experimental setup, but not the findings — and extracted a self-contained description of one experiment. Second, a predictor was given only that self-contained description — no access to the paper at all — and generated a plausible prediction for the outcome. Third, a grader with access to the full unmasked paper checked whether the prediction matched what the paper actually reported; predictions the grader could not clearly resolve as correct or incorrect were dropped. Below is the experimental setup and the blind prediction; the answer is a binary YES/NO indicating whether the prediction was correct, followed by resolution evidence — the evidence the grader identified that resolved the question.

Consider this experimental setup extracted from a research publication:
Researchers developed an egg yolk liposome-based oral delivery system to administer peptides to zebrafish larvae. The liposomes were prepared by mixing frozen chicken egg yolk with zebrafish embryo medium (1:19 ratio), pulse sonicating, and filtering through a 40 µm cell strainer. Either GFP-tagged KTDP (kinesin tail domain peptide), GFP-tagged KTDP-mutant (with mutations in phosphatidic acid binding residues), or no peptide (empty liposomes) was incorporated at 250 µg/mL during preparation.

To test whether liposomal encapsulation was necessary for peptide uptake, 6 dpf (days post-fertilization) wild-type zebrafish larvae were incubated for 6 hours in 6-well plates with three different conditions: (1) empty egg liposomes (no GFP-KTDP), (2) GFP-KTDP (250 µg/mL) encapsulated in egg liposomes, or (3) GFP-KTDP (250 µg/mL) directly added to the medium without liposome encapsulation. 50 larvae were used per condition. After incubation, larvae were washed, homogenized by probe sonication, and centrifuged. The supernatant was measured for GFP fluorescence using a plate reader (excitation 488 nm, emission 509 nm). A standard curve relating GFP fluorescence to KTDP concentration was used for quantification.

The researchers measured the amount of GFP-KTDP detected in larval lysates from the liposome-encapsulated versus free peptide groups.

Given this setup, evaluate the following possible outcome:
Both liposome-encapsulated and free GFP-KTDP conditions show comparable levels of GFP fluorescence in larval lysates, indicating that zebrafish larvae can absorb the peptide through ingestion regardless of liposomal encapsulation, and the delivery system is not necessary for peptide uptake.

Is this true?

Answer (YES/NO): NO